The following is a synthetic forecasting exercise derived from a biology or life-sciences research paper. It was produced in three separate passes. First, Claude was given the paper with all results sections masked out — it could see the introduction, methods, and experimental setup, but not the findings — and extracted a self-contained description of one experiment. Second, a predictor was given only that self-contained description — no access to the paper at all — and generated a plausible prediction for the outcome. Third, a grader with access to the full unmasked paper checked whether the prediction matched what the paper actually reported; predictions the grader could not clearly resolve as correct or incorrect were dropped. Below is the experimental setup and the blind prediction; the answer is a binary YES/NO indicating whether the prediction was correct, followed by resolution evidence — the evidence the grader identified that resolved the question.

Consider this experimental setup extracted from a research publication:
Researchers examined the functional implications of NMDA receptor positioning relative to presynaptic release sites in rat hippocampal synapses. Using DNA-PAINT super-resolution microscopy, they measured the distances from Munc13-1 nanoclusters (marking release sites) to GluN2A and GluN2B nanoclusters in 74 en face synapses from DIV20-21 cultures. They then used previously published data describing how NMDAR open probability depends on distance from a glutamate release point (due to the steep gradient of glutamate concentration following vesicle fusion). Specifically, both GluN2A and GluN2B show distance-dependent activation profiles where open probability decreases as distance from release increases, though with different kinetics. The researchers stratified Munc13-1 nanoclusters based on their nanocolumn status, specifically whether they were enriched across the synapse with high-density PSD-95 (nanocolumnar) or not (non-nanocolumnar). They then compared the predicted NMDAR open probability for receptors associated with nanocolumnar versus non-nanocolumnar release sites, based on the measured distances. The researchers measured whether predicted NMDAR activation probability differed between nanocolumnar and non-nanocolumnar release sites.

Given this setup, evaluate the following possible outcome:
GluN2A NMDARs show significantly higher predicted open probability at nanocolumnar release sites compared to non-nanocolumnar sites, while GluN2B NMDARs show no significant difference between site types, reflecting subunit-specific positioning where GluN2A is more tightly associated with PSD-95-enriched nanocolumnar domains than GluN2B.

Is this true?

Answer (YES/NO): NO